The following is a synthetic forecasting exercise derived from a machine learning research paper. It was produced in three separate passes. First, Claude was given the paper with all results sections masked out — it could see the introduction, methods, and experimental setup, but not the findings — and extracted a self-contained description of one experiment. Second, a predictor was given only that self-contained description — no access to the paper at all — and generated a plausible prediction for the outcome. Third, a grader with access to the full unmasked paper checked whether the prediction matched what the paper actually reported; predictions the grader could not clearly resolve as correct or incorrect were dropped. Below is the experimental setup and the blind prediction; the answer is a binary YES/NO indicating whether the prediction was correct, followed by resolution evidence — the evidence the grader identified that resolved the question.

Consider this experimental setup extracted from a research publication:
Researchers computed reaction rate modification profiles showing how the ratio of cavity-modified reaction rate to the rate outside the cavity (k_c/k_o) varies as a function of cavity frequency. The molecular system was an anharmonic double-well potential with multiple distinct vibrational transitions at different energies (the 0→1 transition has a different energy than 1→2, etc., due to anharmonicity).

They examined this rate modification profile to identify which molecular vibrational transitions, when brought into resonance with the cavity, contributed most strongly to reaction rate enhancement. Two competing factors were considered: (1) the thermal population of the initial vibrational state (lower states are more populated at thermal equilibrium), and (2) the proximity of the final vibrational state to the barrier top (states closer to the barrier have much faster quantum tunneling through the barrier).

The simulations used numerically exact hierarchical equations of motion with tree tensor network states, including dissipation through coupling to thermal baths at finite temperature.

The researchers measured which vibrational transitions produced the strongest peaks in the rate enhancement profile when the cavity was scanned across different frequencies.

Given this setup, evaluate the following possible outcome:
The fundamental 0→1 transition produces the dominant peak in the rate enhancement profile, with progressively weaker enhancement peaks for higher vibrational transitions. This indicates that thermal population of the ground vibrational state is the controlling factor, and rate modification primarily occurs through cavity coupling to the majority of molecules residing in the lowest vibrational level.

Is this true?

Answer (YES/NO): NO